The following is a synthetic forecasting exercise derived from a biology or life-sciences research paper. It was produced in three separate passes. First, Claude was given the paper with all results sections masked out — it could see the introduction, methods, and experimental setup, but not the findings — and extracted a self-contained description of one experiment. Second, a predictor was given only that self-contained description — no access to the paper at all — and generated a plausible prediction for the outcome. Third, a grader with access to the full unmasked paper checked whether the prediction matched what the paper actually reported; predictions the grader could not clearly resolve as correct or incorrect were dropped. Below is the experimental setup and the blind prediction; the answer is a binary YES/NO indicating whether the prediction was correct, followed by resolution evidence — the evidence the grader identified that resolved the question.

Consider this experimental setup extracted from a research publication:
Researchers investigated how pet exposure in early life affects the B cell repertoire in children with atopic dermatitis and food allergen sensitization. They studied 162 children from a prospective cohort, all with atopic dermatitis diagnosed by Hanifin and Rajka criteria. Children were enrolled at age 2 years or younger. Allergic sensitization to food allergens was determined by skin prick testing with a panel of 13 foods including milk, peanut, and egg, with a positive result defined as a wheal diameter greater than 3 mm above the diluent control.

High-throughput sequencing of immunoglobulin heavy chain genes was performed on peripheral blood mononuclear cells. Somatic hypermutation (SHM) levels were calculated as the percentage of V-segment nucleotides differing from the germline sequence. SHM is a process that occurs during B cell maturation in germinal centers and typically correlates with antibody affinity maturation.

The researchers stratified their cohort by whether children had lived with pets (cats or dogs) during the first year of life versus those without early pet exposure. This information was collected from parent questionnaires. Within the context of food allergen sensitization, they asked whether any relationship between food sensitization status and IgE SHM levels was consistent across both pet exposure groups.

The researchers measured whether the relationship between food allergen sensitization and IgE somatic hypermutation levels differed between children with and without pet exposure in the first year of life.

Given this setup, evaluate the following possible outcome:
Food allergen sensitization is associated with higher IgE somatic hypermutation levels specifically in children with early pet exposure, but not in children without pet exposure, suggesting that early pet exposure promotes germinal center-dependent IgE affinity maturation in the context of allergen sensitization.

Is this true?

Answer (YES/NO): NO